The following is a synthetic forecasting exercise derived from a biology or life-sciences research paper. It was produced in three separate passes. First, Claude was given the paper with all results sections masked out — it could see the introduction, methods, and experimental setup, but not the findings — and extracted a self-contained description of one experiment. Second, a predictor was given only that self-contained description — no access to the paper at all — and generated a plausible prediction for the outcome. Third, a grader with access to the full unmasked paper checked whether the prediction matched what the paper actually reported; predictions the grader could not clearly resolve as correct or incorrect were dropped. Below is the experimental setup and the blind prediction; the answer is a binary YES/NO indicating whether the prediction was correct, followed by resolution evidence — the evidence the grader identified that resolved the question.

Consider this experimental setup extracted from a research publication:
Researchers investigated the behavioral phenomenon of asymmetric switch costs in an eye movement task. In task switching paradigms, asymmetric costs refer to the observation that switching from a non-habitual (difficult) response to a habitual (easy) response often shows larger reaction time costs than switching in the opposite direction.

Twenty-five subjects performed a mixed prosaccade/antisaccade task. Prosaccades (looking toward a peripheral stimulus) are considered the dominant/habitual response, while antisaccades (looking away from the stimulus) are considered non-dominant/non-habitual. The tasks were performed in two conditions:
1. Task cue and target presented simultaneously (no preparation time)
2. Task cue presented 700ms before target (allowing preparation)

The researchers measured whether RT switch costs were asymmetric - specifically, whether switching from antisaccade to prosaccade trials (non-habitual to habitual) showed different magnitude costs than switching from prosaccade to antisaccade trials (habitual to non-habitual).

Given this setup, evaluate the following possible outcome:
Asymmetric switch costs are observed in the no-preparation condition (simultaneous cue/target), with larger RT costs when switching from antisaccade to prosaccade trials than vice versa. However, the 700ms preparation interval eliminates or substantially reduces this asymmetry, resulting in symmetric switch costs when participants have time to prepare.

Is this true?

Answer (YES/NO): NO